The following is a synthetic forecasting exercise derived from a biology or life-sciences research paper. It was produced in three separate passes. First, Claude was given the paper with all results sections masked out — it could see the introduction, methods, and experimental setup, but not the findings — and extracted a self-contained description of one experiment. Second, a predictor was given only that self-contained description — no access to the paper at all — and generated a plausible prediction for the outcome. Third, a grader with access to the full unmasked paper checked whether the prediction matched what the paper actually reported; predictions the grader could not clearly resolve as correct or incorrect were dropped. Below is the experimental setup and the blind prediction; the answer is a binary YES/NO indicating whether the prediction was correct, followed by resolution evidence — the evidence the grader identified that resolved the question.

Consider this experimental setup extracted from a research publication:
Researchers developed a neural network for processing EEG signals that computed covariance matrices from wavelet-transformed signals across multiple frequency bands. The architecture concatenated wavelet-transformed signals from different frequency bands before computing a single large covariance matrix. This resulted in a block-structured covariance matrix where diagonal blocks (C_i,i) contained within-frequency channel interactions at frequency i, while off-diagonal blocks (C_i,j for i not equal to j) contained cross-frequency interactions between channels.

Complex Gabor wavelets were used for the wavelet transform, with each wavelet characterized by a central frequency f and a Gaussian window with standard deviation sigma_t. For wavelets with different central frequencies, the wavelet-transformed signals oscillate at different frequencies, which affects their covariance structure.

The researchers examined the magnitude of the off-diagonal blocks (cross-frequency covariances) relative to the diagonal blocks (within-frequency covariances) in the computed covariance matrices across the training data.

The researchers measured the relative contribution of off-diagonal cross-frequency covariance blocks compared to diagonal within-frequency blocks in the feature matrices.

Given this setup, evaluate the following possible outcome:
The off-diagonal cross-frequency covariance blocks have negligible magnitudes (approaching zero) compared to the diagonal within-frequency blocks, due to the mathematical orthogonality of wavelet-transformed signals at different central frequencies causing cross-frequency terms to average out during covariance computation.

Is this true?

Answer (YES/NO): YES